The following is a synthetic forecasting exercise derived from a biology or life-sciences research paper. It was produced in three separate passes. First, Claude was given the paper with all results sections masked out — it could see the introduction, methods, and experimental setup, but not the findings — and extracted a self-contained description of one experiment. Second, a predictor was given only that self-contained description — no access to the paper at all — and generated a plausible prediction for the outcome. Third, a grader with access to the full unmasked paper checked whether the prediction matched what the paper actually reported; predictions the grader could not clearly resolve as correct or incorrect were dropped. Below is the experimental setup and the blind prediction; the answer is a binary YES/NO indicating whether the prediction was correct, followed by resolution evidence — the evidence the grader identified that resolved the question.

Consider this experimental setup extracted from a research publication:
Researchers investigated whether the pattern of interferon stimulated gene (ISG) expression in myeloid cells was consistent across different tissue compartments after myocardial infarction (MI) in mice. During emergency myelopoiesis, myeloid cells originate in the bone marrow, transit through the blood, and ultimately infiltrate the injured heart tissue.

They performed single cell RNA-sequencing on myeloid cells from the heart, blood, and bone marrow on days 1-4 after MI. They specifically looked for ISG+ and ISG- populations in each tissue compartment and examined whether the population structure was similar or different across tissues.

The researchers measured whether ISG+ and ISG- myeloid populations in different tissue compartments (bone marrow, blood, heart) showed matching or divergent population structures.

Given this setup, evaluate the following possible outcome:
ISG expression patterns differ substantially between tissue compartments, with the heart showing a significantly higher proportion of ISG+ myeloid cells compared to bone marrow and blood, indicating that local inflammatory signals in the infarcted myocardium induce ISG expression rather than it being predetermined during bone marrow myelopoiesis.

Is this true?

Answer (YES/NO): NO